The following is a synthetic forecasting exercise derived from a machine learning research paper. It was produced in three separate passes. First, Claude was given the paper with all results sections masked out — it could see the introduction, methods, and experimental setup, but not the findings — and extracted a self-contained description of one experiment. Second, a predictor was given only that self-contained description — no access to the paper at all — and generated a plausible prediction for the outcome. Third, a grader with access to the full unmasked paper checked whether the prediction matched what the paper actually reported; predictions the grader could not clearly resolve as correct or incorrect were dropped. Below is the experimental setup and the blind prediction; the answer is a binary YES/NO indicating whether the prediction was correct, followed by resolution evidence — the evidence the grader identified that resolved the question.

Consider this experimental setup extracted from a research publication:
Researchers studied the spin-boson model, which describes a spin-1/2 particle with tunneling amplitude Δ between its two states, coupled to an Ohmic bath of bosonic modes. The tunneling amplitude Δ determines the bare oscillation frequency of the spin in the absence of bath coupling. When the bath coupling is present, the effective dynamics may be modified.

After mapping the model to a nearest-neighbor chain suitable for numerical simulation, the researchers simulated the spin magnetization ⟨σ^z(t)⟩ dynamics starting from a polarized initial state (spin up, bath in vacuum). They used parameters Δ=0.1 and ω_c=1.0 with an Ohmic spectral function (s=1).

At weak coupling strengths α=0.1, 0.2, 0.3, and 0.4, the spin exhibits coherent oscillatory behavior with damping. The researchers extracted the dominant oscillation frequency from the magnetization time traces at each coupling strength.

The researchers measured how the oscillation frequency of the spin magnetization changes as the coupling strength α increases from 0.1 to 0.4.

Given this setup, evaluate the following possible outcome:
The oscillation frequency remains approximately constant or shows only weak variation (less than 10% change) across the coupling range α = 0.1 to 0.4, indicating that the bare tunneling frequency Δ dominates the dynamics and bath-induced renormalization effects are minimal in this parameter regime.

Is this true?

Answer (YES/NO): NO